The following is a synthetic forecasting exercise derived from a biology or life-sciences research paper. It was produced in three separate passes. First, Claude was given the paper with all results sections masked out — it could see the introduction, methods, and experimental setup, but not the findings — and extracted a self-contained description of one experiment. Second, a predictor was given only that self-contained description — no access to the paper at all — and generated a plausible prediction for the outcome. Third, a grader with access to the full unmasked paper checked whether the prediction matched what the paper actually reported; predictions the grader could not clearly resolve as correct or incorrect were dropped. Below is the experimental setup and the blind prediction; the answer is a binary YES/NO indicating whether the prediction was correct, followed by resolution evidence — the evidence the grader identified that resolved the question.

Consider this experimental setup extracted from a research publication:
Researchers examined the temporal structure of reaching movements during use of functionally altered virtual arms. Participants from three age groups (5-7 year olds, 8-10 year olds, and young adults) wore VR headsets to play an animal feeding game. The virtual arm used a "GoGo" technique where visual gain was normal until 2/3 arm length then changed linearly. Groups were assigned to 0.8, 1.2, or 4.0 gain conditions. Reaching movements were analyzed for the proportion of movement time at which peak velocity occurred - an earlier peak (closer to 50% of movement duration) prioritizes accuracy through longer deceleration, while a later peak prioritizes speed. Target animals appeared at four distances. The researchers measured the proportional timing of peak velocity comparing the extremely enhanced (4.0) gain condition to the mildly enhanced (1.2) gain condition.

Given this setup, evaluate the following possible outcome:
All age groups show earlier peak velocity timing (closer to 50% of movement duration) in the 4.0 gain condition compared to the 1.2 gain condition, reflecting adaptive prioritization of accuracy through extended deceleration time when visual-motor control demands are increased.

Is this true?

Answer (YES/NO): NO